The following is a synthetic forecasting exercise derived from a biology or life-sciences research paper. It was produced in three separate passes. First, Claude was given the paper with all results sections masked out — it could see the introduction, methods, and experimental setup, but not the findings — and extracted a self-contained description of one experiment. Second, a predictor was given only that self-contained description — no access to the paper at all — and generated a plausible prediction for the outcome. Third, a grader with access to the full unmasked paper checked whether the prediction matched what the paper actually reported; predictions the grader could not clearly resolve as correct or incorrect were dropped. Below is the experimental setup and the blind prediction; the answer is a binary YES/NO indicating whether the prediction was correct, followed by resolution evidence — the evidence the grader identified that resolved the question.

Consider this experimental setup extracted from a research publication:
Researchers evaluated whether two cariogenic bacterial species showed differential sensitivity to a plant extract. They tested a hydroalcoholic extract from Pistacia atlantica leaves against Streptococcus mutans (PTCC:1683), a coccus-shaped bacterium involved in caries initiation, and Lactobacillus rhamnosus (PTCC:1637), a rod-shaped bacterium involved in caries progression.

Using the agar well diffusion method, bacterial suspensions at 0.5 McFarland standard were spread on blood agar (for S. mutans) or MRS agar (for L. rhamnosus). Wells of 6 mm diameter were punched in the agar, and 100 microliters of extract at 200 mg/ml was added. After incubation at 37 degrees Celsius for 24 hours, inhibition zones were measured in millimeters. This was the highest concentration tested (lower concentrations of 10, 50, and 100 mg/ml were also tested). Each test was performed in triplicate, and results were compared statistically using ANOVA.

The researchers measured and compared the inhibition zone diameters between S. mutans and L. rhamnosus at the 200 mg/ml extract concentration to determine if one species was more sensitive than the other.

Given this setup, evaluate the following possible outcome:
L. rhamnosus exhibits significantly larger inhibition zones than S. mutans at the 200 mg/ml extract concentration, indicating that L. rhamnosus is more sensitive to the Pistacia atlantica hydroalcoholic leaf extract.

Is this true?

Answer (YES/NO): NO